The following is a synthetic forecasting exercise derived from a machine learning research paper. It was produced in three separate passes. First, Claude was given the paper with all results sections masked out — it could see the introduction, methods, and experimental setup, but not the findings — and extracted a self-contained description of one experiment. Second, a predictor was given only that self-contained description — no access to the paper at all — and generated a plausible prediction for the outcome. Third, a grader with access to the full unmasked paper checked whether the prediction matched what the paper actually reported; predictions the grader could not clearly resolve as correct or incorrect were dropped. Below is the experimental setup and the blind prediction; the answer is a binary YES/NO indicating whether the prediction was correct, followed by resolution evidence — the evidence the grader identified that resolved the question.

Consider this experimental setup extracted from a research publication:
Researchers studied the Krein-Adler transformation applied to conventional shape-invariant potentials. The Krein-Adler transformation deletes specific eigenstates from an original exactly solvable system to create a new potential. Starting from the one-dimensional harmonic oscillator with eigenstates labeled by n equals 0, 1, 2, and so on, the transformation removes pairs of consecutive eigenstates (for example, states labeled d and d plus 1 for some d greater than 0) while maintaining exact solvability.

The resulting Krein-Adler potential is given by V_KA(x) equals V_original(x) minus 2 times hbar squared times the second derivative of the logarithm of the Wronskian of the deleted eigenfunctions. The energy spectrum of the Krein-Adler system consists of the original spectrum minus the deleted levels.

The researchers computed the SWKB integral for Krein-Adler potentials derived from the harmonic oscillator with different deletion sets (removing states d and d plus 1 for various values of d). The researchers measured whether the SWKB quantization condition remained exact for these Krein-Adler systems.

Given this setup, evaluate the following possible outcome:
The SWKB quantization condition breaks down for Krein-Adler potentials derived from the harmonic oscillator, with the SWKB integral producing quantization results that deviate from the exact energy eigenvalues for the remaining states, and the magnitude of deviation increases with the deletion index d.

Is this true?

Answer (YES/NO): NO